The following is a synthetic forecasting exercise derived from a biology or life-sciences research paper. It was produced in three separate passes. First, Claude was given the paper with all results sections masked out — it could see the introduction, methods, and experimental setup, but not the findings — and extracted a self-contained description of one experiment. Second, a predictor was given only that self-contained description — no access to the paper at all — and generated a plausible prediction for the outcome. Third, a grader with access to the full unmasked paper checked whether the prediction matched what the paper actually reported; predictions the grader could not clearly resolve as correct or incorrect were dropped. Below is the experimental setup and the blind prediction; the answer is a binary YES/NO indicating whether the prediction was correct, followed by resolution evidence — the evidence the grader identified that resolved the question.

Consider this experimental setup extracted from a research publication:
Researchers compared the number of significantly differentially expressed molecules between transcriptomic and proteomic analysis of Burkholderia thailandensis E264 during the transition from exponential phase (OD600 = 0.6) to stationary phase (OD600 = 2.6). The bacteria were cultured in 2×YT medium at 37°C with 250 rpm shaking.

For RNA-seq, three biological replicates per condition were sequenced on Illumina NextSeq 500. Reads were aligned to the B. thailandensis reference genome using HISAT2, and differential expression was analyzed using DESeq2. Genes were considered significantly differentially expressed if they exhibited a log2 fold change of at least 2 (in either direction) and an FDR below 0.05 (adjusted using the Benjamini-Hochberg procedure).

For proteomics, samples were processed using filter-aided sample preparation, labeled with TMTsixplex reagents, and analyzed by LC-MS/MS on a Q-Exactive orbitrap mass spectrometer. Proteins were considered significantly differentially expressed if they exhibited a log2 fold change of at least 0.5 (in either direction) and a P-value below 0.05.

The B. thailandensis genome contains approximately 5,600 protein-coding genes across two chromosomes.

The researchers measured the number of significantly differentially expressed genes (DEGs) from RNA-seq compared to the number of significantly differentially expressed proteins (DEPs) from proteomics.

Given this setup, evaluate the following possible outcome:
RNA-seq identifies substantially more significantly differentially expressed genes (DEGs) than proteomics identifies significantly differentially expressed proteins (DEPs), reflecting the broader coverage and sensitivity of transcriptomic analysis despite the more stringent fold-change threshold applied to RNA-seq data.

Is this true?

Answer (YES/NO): NO